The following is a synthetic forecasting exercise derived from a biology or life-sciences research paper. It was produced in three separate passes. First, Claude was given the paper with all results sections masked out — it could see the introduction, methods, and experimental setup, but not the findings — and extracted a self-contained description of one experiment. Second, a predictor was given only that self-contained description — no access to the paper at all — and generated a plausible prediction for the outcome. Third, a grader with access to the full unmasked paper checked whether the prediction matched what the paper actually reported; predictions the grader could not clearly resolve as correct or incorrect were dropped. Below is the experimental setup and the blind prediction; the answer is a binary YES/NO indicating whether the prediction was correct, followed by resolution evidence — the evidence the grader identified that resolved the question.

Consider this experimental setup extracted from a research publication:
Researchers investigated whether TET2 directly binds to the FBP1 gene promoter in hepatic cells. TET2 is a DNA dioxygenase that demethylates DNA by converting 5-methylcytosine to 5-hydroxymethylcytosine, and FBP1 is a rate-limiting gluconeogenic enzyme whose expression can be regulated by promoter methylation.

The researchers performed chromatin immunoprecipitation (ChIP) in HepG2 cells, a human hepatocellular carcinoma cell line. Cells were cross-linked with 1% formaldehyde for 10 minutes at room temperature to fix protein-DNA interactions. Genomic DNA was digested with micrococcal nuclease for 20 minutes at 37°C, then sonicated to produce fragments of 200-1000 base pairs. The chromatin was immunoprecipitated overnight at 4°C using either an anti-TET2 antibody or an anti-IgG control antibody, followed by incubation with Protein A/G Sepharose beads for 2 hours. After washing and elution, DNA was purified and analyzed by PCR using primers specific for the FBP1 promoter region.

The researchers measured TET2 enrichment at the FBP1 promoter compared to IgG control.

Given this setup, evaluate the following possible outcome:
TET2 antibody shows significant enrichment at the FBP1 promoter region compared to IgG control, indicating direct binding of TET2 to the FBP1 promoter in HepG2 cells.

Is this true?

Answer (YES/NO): YES